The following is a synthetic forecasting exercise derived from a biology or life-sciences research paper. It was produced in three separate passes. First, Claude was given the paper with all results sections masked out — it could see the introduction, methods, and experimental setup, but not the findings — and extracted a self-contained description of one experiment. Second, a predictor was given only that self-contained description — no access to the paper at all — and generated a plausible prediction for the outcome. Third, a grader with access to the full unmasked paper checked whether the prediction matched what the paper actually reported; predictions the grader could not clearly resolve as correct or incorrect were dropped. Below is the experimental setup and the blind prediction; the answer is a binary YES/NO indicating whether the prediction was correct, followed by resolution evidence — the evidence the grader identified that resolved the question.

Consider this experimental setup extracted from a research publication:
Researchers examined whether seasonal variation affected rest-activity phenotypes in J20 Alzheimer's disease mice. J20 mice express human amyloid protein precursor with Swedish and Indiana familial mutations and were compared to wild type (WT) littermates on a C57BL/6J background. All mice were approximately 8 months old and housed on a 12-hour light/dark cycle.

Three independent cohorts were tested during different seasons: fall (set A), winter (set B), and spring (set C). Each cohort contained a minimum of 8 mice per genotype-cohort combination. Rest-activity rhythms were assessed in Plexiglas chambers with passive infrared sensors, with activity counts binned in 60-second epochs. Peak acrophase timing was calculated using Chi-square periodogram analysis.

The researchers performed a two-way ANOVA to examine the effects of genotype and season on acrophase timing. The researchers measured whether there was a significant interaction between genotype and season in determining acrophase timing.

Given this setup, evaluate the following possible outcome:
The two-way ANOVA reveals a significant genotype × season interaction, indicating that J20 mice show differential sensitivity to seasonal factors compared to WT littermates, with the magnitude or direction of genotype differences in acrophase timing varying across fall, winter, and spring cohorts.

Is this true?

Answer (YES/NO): YES